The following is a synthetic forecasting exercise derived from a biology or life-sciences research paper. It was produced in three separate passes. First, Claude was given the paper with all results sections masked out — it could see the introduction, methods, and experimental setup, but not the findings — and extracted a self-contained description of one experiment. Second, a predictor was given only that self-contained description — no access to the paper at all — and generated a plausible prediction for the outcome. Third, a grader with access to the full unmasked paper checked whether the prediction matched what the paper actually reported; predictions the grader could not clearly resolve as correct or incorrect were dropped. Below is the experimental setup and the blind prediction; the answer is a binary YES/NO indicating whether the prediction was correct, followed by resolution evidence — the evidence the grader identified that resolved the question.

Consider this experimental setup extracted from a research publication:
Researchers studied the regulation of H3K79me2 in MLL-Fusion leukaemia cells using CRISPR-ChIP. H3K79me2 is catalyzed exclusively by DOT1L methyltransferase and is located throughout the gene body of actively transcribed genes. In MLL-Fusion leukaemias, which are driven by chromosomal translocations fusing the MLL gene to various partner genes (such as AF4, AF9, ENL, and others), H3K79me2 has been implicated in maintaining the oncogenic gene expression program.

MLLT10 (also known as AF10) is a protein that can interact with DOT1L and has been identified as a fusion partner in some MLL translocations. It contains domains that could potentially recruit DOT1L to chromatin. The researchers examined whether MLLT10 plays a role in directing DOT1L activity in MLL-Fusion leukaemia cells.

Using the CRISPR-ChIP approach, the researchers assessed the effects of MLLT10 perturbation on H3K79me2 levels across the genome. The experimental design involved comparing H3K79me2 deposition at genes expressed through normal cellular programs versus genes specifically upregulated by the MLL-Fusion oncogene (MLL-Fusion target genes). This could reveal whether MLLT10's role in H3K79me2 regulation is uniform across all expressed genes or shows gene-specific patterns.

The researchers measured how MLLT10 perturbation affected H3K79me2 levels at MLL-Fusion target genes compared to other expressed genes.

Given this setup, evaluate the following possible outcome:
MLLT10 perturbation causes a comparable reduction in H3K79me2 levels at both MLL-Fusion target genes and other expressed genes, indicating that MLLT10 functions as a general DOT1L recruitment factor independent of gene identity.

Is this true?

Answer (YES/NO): NO